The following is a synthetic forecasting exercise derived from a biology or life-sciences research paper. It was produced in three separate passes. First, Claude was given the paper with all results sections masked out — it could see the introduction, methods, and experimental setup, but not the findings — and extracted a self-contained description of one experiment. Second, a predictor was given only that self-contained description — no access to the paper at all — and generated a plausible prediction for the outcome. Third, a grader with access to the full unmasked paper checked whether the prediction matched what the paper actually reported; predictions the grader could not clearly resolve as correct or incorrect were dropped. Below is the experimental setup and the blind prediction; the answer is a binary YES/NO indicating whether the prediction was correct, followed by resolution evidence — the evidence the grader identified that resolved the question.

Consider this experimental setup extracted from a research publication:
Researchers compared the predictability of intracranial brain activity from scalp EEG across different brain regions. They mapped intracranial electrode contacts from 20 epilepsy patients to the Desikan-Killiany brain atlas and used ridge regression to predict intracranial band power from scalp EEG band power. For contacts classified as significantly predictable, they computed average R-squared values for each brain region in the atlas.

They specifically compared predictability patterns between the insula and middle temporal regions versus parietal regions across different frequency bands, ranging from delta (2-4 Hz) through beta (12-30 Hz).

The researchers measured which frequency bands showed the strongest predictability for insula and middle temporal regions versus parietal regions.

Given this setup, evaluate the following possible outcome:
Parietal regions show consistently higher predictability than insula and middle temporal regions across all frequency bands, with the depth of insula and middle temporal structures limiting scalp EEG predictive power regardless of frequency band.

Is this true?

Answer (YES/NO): NO